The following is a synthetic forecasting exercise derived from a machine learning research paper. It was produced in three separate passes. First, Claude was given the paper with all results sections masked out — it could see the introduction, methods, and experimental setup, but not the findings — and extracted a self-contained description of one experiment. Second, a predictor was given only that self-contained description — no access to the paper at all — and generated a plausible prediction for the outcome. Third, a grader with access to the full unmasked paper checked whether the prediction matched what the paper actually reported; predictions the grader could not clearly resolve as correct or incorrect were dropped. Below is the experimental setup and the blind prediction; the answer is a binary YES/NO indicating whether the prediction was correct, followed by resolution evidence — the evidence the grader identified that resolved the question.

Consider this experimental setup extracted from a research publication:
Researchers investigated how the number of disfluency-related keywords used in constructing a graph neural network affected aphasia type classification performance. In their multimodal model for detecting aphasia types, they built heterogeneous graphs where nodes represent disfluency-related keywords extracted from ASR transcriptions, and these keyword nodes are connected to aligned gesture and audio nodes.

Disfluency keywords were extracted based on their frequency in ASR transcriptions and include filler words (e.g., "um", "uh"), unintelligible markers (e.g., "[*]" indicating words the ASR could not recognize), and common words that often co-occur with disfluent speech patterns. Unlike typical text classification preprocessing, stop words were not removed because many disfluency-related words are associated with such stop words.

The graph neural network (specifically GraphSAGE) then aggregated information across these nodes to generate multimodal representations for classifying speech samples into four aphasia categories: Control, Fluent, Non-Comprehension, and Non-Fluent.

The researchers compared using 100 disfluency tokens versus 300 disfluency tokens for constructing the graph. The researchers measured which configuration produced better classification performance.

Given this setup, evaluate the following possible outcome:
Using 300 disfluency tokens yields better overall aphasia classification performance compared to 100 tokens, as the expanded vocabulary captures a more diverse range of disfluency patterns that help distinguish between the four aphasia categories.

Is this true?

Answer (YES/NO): NO